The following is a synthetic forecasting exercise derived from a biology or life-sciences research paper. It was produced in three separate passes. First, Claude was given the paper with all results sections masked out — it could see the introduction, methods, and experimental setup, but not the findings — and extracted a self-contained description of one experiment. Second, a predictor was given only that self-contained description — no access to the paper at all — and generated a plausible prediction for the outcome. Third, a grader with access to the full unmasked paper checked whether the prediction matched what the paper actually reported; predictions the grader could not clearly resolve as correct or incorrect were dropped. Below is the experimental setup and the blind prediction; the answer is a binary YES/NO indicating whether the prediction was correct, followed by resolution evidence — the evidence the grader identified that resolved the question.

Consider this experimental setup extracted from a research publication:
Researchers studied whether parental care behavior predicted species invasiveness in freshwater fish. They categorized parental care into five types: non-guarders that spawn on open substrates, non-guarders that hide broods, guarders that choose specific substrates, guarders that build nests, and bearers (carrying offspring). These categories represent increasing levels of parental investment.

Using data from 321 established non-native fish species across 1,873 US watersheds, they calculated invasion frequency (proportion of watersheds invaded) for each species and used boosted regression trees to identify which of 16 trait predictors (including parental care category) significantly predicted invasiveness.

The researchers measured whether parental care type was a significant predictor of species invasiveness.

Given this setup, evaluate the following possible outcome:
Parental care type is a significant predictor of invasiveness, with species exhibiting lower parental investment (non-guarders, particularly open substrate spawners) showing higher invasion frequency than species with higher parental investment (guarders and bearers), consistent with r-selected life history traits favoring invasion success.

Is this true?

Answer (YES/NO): NO